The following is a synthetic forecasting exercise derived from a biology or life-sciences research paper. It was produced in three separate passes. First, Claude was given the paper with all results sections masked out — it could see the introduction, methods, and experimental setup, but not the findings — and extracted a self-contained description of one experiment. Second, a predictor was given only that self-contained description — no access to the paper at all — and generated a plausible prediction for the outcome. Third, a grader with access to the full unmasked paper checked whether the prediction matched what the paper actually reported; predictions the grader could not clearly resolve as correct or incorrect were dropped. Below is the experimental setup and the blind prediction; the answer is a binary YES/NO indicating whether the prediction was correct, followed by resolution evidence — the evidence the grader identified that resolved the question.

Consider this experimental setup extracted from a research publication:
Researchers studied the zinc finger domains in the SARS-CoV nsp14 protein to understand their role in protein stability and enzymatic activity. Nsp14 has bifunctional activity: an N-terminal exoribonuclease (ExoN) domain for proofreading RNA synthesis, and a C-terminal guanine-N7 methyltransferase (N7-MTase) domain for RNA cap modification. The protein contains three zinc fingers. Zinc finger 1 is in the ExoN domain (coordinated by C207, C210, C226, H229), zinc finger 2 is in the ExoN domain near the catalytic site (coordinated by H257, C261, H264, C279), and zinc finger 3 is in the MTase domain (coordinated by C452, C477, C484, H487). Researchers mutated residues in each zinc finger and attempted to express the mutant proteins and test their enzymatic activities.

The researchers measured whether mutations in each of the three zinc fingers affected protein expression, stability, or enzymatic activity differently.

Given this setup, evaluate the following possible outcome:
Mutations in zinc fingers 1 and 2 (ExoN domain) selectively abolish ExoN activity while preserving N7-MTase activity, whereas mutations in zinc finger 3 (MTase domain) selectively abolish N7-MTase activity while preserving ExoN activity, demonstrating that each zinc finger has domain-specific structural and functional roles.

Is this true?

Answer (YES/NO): NO